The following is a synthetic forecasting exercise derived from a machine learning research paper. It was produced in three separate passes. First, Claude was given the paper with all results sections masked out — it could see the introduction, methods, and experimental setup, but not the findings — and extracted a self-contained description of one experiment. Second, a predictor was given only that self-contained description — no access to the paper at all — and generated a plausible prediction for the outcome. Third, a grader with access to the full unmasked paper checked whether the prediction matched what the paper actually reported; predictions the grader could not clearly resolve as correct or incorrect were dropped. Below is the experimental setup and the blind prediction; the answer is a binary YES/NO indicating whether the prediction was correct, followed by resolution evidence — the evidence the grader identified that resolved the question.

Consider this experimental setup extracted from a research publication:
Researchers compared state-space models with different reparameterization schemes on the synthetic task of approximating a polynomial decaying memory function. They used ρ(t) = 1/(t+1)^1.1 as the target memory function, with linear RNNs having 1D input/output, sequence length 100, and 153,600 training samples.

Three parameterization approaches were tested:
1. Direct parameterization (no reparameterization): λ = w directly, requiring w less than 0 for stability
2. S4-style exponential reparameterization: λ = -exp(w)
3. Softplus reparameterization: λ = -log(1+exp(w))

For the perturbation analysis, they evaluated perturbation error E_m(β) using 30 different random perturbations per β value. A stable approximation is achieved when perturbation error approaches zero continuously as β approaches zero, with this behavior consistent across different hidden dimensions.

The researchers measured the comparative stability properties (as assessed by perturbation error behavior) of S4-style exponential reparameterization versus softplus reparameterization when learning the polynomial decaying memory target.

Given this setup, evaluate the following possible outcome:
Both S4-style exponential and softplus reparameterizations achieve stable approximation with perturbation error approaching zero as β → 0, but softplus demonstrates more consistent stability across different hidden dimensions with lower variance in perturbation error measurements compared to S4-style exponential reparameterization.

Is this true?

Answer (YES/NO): NO